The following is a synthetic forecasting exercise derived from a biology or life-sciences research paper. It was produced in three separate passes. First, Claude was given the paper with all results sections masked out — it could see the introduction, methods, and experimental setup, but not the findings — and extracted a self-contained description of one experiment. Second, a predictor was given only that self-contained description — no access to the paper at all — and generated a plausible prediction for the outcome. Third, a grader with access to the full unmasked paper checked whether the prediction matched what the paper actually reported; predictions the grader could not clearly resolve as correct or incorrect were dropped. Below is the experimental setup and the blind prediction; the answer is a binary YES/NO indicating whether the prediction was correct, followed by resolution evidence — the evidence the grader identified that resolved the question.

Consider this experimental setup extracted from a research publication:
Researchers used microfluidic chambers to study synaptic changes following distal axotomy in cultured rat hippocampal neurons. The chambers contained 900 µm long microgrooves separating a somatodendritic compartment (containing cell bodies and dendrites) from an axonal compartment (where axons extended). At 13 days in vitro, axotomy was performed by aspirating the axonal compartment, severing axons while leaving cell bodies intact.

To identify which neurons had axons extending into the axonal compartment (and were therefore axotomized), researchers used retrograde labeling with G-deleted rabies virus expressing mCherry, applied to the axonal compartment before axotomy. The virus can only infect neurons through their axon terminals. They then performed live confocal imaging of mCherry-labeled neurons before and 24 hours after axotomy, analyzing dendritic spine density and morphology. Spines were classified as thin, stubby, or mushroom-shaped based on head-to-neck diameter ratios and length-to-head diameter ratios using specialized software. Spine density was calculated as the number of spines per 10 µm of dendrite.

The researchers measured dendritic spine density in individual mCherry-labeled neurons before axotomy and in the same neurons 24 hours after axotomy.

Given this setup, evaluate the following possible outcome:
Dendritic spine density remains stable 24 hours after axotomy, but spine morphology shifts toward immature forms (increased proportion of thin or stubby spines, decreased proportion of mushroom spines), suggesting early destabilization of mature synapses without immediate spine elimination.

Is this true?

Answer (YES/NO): NO